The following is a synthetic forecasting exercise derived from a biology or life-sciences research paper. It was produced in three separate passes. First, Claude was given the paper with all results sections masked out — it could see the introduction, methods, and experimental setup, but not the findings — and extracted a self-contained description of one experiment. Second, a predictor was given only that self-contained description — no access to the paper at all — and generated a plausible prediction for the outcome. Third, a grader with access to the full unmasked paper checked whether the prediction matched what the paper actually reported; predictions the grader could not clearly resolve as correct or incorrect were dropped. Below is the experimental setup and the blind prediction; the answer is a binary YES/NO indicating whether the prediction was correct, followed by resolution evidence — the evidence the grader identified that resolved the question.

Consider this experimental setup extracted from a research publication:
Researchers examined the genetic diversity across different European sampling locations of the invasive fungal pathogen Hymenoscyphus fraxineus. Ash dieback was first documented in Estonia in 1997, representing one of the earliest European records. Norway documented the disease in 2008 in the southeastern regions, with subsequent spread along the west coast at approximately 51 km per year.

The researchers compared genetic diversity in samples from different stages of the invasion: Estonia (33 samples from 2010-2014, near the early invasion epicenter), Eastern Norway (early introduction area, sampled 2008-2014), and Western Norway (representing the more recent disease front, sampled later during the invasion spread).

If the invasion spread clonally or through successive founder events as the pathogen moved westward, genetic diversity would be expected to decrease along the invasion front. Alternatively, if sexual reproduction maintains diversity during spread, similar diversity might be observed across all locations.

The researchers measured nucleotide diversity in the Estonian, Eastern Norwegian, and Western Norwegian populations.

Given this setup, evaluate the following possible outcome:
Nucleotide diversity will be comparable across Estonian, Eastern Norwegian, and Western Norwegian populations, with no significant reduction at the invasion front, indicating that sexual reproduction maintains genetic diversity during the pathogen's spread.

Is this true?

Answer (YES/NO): YES